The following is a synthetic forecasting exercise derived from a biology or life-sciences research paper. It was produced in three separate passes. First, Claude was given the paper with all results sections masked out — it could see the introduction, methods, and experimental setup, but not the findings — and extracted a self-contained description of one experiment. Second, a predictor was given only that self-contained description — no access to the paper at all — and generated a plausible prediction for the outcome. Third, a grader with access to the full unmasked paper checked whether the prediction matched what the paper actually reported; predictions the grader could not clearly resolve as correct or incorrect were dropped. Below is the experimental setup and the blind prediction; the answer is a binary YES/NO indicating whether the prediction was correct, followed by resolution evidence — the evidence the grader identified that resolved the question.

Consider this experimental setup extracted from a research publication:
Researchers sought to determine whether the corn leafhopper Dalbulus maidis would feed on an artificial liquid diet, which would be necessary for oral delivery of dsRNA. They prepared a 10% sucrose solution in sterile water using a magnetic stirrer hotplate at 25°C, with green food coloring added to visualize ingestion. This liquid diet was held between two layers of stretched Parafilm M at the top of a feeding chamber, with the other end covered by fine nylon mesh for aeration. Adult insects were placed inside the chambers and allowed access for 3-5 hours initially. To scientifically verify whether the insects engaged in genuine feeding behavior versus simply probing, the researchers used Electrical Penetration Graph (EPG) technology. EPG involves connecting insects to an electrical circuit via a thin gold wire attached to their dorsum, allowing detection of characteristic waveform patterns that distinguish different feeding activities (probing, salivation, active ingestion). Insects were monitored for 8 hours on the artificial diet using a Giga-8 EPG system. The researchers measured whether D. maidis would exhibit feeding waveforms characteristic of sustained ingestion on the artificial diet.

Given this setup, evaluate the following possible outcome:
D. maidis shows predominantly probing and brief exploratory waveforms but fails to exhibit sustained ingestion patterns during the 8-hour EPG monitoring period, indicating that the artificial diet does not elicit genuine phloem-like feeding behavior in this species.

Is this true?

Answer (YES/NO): NO